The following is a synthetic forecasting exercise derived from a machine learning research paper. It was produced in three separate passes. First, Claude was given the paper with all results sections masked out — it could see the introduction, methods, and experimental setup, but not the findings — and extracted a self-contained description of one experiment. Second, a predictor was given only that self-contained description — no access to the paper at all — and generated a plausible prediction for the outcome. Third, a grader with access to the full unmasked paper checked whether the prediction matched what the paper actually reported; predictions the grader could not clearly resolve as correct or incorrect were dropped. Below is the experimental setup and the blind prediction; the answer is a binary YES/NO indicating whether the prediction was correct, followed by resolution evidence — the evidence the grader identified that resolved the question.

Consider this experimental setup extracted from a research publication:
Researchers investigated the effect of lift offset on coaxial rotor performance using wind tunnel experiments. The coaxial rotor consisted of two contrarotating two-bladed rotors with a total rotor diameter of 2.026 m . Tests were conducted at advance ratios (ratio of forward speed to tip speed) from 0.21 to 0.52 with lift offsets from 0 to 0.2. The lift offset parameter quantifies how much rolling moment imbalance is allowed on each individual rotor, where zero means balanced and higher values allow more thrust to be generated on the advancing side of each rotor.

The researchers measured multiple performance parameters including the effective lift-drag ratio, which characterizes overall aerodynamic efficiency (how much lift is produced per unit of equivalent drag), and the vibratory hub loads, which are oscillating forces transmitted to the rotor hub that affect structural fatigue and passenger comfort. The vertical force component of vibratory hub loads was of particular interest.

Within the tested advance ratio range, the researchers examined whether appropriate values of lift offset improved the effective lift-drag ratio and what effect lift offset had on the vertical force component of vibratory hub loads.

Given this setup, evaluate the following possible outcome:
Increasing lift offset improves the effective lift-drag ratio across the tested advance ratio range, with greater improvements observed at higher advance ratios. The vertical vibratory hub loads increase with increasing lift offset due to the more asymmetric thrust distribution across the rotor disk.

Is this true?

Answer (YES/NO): NO